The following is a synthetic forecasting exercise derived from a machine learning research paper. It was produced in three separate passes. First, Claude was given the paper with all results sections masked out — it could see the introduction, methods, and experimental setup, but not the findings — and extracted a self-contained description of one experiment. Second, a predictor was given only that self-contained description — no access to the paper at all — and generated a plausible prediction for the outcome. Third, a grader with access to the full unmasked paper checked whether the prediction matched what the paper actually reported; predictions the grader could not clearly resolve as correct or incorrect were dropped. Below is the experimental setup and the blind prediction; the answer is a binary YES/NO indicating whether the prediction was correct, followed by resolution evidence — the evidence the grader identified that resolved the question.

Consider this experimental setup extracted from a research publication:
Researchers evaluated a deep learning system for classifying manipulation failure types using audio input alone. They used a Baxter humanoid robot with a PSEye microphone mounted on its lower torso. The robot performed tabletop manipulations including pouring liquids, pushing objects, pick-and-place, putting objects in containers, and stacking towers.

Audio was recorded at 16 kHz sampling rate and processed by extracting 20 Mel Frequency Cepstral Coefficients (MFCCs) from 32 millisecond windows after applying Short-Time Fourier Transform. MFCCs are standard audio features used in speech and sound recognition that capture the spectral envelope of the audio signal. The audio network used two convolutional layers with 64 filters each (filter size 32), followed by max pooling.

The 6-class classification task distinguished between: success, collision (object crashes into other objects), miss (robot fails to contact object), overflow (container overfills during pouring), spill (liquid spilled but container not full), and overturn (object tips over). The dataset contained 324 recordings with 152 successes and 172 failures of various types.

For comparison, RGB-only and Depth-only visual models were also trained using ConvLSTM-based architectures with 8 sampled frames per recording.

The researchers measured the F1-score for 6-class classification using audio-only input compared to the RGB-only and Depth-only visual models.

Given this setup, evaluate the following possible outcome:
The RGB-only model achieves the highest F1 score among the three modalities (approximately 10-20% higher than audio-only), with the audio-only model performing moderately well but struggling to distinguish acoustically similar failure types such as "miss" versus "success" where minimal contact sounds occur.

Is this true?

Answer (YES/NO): NO